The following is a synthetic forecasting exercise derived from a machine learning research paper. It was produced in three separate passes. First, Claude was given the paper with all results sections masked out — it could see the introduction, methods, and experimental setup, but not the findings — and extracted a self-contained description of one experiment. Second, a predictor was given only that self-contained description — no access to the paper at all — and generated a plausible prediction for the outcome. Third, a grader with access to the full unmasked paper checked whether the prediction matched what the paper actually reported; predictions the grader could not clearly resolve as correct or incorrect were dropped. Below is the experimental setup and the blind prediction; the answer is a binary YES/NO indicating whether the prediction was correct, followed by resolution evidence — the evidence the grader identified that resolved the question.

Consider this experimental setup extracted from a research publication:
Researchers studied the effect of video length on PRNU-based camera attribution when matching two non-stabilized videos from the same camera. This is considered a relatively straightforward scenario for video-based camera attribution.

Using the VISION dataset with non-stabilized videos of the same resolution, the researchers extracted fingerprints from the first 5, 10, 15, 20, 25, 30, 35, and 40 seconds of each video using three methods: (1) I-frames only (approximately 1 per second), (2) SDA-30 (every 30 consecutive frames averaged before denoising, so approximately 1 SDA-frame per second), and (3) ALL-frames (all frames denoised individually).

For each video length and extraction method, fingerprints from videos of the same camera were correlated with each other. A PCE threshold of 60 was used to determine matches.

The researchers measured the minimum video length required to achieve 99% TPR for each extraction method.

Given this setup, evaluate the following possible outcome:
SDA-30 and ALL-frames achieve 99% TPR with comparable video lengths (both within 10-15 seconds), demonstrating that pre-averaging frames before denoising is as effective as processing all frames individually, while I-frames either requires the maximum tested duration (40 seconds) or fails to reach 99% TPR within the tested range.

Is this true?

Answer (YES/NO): NO